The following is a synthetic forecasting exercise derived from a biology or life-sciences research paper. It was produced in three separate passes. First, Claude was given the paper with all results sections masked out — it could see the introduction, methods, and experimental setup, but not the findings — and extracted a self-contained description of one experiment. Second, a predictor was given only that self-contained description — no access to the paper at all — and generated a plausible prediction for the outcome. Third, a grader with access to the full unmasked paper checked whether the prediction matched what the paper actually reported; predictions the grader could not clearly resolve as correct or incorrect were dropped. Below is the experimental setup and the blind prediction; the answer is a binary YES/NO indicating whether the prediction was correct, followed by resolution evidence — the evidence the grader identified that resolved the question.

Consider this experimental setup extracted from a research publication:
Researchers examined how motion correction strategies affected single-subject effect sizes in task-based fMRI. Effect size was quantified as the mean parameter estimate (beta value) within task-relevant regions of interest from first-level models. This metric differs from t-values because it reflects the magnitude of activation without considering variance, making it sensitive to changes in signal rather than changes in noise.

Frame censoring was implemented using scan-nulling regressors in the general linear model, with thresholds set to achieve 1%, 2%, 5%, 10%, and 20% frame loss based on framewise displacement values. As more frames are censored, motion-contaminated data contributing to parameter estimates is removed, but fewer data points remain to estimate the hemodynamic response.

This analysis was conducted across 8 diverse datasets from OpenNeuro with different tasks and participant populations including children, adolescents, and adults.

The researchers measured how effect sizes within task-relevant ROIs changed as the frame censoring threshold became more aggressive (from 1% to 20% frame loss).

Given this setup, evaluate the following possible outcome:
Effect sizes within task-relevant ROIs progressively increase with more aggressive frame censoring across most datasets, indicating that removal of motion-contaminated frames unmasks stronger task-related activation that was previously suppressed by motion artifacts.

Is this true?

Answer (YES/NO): NO